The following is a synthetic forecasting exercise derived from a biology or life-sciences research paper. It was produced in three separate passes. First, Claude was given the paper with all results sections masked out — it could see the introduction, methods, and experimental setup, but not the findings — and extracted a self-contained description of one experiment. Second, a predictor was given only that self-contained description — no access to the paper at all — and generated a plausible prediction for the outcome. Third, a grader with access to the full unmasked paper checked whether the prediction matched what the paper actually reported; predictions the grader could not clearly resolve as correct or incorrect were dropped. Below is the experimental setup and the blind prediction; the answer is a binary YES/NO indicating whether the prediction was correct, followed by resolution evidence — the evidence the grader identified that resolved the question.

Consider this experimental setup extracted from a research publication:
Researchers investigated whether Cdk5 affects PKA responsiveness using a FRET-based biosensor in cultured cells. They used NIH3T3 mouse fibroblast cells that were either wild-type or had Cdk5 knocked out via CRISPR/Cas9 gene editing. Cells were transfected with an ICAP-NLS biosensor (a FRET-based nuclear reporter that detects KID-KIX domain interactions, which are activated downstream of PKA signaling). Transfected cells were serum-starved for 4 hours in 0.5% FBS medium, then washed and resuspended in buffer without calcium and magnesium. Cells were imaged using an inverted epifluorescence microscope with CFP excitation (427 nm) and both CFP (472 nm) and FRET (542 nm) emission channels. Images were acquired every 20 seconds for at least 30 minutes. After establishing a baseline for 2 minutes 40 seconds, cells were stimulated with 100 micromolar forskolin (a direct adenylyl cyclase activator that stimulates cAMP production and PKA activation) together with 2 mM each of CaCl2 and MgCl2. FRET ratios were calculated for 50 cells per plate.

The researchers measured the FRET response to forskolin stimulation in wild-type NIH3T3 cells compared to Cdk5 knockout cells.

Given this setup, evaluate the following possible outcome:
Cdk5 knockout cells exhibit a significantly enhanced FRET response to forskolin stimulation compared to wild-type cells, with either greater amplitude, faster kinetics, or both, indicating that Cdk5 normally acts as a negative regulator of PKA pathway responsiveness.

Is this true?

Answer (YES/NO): NO